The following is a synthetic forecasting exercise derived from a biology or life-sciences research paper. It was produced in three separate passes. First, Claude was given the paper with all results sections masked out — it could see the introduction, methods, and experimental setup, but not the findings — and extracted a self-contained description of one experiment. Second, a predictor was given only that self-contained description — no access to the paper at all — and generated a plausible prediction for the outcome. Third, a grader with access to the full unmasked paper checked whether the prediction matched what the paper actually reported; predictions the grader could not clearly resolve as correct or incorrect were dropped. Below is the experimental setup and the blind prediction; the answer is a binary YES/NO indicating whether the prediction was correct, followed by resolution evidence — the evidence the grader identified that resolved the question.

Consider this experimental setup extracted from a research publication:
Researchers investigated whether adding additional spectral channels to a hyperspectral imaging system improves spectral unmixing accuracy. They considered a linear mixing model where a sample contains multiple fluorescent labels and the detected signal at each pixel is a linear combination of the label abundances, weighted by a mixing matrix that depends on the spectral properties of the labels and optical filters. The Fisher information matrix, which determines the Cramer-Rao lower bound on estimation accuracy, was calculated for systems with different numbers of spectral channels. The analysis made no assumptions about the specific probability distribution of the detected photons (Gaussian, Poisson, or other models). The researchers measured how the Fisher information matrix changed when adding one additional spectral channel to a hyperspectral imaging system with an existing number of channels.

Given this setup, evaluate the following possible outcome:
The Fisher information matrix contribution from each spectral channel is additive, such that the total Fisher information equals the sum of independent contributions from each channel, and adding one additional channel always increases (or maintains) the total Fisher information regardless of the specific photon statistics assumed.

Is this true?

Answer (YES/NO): YES